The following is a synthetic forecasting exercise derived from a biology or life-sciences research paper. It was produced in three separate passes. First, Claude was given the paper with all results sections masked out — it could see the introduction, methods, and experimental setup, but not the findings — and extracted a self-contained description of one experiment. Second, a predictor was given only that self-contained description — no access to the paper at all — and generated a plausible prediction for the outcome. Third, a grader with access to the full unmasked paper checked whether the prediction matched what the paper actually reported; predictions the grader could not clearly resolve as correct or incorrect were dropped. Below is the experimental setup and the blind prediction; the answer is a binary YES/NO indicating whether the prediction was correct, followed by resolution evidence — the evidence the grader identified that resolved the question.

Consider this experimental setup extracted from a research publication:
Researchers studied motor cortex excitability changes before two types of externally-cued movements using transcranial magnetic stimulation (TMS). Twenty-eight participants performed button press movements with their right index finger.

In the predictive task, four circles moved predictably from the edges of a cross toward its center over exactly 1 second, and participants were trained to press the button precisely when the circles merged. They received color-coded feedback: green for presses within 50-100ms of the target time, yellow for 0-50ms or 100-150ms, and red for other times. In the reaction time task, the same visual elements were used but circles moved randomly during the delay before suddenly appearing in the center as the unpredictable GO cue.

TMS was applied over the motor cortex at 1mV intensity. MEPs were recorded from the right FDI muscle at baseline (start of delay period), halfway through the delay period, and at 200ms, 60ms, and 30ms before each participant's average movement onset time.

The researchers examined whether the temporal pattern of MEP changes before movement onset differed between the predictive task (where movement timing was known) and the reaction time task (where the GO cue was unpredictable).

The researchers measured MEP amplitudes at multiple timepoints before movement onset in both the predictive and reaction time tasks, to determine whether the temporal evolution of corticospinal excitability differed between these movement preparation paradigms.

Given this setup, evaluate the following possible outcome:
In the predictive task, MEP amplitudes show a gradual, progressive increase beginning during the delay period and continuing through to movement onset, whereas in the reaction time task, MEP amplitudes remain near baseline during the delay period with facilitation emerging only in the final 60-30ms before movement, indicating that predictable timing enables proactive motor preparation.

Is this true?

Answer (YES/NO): NO